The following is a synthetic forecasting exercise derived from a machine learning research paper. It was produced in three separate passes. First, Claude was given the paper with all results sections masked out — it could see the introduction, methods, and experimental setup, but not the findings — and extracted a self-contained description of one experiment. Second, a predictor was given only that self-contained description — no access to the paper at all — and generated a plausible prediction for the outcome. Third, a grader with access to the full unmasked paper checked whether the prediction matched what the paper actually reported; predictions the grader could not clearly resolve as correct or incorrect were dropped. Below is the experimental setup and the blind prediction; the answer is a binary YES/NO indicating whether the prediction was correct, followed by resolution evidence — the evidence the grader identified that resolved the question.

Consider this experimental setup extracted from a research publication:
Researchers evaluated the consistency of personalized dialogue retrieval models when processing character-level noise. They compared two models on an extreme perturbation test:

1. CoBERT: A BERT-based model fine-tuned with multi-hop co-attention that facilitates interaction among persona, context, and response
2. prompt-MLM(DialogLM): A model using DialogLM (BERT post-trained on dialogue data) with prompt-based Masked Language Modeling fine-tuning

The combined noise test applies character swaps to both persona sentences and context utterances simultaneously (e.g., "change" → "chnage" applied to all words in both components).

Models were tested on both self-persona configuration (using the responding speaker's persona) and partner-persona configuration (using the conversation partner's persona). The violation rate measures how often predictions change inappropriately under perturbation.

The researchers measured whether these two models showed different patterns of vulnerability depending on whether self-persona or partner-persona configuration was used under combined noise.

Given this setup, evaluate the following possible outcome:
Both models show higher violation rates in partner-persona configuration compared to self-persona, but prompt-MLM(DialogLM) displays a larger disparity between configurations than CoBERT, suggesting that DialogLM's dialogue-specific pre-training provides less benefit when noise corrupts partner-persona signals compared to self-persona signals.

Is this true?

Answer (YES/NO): NO